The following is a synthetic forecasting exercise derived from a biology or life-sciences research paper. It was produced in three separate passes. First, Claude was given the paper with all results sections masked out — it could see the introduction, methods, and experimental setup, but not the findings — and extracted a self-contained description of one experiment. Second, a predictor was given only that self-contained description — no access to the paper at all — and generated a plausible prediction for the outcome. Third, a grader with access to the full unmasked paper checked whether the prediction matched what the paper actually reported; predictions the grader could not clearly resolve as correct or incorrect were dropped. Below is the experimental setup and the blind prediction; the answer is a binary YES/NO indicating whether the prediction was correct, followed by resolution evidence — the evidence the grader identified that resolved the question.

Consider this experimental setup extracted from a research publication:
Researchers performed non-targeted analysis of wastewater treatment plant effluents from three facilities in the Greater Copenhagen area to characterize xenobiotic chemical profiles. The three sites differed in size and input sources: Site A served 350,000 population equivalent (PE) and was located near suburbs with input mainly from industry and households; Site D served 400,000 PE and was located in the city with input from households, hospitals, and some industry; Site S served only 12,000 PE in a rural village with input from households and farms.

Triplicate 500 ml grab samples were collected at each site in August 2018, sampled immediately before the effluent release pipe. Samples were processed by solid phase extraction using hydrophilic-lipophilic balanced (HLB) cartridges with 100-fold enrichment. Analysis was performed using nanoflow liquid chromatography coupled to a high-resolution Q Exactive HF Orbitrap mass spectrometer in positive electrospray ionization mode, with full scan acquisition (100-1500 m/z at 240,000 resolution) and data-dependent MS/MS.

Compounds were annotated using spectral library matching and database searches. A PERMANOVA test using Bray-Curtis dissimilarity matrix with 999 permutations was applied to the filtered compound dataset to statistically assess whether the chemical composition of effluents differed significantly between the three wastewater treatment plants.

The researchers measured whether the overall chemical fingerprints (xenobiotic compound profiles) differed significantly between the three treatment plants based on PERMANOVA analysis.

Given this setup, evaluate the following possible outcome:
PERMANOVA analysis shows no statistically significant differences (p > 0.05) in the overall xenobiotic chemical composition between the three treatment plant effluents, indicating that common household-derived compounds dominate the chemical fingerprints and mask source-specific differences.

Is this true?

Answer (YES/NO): NO